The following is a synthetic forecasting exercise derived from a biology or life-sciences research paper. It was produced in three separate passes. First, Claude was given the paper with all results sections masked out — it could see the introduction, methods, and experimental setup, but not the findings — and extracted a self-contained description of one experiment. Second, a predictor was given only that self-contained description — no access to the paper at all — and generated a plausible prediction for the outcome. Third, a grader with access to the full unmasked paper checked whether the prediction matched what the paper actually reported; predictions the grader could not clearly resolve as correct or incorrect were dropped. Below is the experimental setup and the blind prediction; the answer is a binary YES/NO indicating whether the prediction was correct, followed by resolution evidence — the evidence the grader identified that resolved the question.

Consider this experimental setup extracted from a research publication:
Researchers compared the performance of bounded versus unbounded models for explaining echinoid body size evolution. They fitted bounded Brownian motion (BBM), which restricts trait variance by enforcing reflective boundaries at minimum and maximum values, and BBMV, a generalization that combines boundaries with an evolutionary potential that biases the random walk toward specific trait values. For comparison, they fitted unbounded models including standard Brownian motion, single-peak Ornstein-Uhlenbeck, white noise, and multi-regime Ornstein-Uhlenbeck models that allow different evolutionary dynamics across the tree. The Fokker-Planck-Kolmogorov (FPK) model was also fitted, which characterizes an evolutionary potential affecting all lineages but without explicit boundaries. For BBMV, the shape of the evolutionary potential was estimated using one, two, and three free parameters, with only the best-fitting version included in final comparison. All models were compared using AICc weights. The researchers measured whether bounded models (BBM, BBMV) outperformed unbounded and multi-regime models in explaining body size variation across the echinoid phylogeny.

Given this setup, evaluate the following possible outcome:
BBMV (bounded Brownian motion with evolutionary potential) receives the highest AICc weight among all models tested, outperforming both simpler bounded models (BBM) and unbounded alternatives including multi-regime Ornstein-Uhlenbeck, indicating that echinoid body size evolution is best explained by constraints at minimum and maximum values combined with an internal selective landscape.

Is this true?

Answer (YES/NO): NO